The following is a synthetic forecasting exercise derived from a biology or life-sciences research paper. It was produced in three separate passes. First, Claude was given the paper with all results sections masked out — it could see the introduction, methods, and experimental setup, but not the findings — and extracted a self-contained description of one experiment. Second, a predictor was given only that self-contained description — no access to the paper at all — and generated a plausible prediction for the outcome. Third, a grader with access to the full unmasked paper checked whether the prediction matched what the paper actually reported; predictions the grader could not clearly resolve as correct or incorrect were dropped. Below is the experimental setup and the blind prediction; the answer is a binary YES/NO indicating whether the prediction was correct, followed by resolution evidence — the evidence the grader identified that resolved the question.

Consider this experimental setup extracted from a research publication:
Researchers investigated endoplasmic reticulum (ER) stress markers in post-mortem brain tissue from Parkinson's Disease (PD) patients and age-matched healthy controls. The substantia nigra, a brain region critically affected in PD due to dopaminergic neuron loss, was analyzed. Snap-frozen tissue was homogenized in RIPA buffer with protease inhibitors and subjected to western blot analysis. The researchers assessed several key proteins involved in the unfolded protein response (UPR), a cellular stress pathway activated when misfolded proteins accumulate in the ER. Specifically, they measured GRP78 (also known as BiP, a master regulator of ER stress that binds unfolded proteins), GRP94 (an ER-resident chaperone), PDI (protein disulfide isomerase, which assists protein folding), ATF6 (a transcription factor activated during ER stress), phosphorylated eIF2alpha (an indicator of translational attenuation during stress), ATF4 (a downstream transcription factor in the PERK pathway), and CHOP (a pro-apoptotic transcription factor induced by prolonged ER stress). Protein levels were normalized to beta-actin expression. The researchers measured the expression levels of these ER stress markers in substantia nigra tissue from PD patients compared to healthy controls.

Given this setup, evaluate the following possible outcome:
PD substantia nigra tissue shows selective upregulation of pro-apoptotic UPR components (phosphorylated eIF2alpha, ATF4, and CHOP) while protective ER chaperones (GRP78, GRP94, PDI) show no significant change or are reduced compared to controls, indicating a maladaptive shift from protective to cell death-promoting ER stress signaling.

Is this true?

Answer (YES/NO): NO